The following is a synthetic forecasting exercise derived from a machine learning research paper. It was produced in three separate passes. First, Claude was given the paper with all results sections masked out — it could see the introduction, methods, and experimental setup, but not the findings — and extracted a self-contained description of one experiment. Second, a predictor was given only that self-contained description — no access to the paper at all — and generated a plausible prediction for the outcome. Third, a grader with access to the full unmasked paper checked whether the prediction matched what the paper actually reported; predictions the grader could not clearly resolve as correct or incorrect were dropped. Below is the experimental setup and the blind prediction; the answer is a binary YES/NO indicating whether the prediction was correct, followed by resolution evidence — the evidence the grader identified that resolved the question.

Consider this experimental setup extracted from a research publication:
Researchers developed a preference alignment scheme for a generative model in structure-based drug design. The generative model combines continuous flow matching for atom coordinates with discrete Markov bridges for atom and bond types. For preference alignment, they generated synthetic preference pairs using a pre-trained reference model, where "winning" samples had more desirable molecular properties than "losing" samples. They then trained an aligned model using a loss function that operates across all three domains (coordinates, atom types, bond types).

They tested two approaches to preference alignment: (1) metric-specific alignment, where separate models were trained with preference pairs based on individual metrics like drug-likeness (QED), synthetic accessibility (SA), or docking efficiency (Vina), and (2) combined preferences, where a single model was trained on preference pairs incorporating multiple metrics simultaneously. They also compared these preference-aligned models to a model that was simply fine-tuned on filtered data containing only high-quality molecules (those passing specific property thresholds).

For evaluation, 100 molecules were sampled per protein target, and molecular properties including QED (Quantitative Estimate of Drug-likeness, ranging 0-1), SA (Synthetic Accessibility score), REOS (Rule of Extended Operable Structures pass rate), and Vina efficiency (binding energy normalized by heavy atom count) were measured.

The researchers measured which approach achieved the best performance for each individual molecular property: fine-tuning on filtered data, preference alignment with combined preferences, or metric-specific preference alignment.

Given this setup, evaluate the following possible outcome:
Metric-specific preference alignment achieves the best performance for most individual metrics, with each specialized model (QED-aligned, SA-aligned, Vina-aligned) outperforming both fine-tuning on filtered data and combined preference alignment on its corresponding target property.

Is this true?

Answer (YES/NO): YES